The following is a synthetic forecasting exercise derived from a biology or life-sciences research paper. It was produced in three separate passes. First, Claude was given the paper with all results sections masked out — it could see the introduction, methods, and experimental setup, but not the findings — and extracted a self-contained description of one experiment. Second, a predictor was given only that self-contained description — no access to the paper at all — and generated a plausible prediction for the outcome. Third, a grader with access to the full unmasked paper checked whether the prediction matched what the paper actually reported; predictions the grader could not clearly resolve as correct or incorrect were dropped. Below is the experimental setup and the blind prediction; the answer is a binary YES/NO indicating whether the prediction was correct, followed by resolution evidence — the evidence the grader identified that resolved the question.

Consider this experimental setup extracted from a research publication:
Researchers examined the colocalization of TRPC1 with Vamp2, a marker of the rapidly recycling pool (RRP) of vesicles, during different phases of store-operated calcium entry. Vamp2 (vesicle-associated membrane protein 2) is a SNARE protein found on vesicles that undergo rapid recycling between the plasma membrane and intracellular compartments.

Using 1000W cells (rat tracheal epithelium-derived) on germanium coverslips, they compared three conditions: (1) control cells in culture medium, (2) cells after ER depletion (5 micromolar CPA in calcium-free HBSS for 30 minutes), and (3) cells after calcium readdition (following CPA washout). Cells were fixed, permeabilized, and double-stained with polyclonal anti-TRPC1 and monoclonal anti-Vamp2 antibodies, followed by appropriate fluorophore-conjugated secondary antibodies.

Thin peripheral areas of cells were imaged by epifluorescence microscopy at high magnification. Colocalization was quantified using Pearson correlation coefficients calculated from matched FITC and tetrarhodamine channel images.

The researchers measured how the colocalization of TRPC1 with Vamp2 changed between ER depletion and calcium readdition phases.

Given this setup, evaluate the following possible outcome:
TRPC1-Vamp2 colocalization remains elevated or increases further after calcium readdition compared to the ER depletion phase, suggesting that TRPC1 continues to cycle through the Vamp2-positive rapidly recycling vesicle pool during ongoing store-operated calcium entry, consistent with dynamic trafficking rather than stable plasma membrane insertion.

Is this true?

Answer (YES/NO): YES